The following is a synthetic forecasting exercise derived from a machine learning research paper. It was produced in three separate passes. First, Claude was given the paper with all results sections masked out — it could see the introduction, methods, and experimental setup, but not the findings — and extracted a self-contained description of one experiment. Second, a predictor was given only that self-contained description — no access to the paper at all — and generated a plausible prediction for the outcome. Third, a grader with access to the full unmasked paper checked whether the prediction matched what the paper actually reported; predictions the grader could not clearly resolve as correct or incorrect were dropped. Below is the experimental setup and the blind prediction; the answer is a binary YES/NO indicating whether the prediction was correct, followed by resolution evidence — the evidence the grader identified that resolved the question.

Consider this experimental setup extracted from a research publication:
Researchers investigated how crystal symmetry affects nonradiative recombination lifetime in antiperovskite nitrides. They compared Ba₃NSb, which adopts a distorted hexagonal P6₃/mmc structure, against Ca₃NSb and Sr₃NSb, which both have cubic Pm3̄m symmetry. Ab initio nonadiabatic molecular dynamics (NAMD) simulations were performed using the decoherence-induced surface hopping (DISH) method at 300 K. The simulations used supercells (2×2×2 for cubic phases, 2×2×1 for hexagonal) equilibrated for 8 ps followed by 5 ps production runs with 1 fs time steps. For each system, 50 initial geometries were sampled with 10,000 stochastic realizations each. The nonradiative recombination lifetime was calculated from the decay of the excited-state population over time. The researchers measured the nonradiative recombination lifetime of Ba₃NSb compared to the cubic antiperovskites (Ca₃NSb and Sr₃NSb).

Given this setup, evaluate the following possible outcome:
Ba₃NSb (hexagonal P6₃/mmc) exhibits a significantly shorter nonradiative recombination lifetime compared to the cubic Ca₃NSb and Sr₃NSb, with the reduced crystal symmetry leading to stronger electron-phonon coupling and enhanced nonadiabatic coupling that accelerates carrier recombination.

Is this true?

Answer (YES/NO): NO